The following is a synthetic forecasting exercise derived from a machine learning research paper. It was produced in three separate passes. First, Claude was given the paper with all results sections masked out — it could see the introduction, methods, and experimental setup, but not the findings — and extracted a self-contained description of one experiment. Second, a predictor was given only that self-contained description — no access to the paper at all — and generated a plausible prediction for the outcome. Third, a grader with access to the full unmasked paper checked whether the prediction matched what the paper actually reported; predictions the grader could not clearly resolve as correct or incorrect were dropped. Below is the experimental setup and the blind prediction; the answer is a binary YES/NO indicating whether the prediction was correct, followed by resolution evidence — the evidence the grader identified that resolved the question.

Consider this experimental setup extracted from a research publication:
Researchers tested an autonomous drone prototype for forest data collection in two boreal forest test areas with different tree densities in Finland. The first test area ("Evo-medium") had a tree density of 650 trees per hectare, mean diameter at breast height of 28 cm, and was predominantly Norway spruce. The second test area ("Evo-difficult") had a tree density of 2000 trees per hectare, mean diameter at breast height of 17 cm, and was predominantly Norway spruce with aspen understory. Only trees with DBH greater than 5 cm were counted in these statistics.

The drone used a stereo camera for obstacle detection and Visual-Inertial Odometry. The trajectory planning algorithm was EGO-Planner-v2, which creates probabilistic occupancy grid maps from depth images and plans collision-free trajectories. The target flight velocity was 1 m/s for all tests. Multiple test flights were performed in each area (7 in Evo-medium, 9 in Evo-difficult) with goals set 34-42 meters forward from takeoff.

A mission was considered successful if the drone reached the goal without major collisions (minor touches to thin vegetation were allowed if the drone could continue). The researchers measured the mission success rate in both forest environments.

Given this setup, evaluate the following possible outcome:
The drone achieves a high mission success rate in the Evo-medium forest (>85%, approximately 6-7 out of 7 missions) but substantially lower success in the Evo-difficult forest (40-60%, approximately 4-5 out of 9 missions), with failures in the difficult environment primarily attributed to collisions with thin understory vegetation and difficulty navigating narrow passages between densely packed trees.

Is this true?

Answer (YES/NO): NO